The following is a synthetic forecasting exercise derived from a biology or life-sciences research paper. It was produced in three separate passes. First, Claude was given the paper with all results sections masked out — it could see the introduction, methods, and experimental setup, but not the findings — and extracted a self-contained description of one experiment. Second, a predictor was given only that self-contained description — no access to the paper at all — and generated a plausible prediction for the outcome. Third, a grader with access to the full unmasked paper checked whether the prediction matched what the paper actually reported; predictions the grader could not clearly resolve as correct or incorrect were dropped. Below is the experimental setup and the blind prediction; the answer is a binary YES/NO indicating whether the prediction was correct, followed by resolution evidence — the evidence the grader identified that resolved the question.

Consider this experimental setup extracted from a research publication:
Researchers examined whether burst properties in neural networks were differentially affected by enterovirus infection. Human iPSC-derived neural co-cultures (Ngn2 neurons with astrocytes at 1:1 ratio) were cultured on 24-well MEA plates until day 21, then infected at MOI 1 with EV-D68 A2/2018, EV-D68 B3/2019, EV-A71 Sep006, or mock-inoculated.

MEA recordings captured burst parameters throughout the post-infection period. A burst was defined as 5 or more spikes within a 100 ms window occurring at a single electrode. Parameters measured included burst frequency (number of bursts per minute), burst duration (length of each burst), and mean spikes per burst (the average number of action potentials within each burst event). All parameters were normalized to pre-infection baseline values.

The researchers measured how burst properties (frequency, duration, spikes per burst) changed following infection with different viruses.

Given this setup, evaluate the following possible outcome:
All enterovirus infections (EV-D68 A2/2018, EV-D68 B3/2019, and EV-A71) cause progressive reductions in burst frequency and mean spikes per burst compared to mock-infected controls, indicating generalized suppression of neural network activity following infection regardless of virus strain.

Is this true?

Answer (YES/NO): NO